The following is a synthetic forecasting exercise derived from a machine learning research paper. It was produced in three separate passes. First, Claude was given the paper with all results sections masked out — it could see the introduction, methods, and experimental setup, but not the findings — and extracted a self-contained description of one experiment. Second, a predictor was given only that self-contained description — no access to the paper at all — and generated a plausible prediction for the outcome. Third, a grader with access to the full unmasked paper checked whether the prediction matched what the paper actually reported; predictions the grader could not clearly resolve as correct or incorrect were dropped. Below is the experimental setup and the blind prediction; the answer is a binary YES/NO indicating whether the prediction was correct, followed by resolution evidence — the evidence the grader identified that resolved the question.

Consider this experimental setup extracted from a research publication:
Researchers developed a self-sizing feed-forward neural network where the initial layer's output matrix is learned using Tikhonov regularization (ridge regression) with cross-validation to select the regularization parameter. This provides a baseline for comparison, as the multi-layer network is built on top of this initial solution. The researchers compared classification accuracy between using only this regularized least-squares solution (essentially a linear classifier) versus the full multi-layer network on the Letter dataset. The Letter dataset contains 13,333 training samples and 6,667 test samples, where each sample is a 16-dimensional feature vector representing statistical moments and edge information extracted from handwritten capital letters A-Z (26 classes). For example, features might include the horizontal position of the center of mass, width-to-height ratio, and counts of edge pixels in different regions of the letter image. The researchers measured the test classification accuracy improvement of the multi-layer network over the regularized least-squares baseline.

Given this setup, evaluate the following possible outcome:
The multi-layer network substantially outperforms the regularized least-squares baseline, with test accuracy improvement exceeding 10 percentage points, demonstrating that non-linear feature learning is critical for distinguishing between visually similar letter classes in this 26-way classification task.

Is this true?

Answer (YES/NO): YES